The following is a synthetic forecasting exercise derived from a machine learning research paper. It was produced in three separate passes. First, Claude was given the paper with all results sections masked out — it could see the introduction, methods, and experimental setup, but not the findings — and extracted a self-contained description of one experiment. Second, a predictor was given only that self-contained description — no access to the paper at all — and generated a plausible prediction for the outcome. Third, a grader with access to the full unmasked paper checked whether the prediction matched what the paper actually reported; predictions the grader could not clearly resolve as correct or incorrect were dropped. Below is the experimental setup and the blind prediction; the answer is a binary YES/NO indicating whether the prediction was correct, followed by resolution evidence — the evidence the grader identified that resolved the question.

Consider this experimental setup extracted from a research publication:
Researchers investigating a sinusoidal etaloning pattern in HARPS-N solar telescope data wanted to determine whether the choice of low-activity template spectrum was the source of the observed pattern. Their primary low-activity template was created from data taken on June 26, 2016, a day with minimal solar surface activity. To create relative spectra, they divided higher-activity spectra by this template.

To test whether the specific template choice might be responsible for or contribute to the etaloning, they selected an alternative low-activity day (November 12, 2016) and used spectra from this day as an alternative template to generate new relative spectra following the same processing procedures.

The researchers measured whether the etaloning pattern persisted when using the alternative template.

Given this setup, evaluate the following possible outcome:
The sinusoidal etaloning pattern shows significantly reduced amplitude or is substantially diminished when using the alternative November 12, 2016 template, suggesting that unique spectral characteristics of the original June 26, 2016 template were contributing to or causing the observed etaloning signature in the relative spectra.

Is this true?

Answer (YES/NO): NO